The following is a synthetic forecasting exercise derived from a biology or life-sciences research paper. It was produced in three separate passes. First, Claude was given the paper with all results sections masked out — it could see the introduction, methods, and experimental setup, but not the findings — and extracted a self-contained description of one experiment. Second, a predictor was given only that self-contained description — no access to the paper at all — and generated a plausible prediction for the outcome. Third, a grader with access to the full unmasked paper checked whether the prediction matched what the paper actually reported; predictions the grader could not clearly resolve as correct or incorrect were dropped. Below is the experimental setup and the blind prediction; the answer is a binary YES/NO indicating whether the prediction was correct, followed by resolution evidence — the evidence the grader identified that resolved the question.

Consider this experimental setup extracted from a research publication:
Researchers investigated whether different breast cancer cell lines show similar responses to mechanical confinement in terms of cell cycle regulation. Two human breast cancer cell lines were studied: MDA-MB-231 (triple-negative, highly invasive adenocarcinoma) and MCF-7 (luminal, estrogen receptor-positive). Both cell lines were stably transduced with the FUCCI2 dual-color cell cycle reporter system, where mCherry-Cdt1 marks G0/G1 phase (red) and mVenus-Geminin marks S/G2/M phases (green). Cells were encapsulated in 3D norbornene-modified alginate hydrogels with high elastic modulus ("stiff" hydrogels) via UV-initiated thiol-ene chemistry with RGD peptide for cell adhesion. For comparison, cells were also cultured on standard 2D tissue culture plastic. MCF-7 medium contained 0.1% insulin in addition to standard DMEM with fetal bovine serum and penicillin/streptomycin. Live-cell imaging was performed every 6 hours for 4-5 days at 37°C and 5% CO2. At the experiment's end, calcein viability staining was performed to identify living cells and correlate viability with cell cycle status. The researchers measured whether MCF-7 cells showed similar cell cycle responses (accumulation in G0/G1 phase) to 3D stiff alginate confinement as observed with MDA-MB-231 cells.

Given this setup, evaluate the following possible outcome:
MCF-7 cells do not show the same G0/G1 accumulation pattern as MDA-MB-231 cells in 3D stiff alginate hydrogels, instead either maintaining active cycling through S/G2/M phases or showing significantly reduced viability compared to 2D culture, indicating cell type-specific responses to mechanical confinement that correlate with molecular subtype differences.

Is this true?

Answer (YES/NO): NO